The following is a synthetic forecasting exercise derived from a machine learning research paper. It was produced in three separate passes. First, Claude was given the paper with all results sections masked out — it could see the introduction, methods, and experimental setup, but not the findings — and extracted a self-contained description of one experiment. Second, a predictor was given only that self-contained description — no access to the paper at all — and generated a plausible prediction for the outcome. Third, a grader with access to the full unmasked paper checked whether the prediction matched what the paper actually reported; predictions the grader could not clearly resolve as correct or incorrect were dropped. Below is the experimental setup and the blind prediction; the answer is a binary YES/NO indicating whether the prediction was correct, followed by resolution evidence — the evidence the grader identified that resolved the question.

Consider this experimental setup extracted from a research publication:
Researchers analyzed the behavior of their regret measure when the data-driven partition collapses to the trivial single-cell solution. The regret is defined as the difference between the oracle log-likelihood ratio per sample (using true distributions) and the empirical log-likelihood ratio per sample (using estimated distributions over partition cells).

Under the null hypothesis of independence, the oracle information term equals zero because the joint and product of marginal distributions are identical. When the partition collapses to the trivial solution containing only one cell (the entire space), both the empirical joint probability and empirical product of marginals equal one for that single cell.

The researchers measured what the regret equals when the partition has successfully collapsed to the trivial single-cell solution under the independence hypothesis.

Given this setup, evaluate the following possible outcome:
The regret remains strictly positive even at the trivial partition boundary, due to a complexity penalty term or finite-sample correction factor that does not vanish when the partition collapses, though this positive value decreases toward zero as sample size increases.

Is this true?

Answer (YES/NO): NO